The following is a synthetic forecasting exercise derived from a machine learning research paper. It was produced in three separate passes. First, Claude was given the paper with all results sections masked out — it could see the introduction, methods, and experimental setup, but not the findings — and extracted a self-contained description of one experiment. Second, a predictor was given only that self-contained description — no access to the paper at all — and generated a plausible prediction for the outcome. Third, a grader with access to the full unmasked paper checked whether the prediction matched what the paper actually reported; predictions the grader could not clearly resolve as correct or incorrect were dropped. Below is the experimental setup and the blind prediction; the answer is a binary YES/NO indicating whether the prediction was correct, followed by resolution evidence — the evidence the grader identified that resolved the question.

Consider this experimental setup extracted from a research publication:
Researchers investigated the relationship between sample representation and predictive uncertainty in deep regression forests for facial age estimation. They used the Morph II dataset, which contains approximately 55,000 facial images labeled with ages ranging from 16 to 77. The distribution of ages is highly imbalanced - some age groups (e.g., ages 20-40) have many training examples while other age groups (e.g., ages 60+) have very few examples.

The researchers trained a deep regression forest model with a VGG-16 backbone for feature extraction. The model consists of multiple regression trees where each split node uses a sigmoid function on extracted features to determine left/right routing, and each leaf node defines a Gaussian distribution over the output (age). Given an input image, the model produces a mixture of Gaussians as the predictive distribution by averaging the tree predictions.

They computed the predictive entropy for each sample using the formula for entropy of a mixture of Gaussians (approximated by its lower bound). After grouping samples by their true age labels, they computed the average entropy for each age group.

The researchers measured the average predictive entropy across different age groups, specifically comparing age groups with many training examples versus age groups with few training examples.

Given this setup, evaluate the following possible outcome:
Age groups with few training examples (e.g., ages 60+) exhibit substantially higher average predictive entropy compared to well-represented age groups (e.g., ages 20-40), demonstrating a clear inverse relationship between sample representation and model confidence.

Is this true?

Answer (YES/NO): YES